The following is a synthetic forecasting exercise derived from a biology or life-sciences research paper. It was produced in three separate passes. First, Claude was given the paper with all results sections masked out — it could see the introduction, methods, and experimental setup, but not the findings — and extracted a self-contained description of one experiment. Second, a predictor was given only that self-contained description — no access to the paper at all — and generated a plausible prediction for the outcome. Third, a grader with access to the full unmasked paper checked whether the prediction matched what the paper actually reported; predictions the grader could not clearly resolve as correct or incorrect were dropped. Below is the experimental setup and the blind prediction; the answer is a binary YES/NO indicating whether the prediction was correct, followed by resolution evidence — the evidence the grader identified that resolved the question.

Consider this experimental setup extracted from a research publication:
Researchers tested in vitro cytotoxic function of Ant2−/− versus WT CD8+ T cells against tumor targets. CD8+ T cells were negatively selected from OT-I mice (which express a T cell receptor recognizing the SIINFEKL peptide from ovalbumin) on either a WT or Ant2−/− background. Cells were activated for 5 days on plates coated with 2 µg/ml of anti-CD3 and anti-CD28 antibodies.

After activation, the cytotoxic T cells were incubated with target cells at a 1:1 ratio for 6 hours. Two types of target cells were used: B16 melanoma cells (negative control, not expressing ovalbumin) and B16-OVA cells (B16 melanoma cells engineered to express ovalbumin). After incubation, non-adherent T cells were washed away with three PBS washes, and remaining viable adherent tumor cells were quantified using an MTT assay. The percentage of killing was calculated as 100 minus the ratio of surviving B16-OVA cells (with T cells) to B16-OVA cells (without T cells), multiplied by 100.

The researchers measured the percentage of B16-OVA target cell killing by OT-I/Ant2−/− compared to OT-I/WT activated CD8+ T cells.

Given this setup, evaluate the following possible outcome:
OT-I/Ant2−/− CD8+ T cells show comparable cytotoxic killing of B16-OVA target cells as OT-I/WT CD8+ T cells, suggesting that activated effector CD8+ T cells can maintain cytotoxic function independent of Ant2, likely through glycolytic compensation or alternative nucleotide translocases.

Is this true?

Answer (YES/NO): NO